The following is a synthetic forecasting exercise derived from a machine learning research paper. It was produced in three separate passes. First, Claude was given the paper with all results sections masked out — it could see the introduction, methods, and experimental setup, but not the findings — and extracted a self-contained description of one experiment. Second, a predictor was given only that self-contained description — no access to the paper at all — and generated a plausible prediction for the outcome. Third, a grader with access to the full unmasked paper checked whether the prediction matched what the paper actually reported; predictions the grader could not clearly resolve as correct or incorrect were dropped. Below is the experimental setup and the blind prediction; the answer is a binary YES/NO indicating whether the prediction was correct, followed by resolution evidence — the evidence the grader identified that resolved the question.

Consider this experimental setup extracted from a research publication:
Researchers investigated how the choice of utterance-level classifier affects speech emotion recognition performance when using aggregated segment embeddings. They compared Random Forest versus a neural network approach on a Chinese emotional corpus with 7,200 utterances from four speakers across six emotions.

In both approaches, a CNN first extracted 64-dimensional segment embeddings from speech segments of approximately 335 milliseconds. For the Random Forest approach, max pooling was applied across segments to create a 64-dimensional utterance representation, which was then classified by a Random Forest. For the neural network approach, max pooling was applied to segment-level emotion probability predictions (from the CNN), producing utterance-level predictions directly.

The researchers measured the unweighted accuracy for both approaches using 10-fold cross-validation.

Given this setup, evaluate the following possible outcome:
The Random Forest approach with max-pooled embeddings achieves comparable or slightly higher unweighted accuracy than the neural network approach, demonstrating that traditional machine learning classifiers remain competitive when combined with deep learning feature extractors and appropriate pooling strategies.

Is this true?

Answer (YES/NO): NO